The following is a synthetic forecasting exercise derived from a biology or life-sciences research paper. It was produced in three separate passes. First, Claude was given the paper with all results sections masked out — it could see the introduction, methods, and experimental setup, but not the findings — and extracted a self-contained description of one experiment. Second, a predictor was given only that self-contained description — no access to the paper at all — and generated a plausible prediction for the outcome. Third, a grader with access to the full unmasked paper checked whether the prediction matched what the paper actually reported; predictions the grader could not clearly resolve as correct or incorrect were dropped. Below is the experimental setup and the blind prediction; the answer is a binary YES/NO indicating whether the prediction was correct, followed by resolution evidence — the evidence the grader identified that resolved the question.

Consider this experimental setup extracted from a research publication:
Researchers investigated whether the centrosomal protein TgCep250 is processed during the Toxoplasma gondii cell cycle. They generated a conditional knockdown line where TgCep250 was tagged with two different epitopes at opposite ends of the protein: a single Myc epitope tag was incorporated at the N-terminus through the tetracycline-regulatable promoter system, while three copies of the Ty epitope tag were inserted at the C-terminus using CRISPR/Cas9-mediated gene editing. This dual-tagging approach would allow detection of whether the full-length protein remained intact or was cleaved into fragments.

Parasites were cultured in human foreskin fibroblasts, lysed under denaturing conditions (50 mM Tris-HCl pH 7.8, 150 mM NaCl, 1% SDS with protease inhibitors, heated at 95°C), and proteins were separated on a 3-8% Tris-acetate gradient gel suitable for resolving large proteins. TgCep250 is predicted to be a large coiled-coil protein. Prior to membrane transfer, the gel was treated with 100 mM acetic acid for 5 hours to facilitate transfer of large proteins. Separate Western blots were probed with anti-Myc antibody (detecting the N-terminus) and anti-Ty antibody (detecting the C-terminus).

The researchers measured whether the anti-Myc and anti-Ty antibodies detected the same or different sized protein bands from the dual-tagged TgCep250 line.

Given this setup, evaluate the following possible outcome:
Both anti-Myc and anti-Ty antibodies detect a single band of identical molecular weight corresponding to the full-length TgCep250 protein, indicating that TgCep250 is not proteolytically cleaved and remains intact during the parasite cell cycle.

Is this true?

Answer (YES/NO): NO